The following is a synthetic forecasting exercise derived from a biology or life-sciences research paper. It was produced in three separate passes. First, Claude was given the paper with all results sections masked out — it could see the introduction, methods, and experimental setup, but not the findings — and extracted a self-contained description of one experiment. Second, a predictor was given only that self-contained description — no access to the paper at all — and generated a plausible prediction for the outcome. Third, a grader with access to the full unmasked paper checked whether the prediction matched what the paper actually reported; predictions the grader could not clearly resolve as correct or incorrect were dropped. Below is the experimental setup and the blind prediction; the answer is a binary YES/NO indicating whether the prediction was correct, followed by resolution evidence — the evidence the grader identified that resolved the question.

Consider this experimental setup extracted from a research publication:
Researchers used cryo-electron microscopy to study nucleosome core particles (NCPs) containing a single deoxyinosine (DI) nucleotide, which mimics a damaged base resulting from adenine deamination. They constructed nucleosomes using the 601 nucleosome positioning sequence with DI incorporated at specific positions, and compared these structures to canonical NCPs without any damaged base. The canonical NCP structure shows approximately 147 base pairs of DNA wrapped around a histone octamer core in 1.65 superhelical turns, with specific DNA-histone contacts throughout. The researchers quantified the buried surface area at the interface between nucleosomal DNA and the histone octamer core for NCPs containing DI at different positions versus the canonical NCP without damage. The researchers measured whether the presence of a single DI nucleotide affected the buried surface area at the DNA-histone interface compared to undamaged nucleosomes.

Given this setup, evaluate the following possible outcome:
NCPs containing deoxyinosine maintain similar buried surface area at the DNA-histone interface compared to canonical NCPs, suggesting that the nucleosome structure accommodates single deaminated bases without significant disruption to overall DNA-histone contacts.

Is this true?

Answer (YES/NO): NO